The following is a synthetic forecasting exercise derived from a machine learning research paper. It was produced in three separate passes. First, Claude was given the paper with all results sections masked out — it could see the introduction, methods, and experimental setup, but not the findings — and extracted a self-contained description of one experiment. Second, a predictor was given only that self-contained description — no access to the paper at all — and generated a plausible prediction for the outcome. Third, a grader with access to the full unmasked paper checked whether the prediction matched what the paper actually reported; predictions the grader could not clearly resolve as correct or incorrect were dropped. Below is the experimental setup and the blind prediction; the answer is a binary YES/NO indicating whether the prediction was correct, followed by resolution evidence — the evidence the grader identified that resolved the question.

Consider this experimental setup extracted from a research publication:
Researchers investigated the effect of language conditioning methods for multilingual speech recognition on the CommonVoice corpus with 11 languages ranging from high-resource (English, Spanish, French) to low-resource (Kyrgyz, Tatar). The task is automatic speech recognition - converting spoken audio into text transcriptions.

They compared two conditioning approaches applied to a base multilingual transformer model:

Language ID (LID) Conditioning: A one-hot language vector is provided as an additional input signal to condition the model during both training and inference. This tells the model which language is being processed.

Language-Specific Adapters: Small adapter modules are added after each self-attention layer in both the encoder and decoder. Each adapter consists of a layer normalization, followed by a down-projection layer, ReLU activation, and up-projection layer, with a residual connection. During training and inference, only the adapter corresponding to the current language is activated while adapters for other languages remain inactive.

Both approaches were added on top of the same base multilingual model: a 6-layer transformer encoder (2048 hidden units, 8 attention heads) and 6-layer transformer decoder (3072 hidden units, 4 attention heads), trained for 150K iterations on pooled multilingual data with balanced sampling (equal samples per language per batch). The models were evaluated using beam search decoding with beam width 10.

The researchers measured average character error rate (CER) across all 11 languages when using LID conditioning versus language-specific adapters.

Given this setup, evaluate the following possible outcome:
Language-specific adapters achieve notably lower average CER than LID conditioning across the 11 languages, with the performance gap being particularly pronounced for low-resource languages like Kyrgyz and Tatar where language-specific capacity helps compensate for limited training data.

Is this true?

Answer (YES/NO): NO